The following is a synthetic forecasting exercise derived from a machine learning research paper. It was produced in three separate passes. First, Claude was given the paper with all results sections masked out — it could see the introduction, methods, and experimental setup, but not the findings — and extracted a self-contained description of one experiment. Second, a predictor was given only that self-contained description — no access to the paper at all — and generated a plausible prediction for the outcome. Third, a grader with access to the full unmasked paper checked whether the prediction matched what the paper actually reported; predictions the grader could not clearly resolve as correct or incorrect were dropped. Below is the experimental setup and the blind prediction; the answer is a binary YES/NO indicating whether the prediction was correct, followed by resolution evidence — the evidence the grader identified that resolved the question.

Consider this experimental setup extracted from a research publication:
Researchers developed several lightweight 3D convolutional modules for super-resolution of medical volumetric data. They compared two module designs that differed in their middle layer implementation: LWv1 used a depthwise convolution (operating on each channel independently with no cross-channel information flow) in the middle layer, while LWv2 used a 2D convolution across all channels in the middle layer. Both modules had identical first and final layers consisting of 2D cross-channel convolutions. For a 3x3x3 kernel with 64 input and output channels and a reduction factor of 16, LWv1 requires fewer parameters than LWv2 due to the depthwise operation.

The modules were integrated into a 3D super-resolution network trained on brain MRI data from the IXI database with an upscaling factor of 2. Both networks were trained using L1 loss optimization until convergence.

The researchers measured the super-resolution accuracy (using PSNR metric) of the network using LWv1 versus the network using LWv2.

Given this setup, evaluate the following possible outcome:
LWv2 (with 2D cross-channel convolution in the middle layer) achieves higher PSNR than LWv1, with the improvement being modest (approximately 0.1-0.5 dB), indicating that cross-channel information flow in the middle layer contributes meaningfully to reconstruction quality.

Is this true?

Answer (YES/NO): NO